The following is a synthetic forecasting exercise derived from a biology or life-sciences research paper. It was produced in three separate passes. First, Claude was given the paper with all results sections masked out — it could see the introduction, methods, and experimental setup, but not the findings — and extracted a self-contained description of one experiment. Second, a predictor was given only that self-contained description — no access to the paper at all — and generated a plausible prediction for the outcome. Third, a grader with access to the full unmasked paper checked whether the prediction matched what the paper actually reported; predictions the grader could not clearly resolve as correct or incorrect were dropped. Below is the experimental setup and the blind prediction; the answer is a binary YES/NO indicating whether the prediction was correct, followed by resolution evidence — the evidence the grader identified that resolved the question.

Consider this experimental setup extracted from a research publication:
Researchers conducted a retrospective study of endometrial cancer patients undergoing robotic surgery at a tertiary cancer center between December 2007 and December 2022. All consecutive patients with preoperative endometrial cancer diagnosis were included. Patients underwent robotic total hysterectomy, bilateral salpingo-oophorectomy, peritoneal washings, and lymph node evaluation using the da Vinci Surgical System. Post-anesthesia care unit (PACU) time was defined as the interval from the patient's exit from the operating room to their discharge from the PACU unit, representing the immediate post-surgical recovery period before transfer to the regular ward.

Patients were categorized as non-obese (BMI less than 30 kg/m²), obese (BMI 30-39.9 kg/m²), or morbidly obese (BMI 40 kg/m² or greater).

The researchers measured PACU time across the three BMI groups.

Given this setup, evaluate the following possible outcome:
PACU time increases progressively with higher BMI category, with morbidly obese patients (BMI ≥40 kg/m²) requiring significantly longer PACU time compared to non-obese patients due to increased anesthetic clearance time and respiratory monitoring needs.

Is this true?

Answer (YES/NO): NO